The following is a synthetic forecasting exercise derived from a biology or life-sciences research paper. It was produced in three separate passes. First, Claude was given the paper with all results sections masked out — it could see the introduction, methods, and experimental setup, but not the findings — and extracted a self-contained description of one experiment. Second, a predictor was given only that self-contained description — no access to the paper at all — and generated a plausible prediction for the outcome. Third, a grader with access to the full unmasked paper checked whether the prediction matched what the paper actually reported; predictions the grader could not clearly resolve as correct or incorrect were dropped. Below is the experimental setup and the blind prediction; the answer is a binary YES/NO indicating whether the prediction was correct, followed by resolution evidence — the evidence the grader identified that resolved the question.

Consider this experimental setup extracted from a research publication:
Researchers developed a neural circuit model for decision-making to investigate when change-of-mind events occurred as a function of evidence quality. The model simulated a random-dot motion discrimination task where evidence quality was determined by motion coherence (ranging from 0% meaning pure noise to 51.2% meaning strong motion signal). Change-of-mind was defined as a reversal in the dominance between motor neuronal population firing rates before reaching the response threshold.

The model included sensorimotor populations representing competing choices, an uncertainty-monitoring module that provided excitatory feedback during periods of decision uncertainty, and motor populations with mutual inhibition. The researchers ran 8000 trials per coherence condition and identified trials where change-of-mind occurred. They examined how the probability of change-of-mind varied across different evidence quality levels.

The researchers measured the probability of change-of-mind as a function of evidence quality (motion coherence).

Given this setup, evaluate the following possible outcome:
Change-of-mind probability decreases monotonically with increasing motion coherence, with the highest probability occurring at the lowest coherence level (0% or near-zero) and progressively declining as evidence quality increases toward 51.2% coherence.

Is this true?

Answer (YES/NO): YES